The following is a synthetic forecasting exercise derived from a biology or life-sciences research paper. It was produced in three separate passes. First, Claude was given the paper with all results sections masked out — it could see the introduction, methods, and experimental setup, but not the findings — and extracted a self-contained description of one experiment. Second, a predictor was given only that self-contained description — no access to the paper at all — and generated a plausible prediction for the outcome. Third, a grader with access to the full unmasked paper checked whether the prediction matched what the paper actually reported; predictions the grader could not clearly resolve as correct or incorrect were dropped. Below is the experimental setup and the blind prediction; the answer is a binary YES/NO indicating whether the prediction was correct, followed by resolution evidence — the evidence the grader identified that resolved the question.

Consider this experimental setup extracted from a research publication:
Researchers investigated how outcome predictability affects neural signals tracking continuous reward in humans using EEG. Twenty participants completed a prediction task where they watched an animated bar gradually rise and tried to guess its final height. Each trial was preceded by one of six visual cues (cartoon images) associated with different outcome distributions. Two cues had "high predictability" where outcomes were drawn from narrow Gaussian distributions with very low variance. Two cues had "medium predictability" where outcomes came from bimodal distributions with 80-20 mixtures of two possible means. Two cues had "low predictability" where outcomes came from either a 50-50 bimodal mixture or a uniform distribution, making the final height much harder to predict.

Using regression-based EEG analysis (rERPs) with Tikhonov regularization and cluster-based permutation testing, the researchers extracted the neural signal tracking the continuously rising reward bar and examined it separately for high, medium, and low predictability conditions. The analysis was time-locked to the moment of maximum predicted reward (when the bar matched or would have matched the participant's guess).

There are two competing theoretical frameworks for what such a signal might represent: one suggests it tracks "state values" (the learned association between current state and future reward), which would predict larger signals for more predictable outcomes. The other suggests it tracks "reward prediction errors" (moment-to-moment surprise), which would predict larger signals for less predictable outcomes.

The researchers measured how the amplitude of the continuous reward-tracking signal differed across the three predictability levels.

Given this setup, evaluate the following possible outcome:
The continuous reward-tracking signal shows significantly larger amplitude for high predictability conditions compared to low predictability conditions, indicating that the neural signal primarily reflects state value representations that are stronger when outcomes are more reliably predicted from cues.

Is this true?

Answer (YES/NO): NO